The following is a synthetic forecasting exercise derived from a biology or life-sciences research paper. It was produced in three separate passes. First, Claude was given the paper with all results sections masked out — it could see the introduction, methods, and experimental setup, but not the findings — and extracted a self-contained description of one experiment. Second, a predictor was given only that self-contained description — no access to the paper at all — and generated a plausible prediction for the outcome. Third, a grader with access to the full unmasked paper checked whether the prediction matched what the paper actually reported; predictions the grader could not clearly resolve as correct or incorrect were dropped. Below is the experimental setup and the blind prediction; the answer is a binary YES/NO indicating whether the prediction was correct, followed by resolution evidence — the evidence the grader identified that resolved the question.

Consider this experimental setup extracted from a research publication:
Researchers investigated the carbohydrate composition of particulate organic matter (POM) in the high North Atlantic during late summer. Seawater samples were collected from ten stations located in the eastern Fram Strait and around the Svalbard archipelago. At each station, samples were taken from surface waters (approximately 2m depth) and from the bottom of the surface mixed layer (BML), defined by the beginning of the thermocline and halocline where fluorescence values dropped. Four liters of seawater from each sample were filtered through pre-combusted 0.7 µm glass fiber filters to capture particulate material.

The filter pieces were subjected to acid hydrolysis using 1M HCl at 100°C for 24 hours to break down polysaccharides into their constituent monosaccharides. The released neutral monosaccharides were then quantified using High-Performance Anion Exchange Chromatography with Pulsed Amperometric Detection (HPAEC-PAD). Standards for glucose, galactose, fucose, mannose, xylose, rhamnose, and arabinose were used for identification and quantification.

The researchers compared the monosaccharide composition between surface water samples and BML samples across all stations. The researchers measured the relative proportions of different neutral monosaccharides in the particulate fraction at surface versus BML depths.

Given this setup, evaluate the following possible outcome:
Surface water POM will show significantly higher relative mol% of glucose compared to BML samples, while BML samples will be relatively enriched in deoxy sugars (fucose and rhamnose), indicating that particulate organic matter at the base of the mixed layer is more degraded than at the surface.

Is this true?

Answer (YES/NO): NO